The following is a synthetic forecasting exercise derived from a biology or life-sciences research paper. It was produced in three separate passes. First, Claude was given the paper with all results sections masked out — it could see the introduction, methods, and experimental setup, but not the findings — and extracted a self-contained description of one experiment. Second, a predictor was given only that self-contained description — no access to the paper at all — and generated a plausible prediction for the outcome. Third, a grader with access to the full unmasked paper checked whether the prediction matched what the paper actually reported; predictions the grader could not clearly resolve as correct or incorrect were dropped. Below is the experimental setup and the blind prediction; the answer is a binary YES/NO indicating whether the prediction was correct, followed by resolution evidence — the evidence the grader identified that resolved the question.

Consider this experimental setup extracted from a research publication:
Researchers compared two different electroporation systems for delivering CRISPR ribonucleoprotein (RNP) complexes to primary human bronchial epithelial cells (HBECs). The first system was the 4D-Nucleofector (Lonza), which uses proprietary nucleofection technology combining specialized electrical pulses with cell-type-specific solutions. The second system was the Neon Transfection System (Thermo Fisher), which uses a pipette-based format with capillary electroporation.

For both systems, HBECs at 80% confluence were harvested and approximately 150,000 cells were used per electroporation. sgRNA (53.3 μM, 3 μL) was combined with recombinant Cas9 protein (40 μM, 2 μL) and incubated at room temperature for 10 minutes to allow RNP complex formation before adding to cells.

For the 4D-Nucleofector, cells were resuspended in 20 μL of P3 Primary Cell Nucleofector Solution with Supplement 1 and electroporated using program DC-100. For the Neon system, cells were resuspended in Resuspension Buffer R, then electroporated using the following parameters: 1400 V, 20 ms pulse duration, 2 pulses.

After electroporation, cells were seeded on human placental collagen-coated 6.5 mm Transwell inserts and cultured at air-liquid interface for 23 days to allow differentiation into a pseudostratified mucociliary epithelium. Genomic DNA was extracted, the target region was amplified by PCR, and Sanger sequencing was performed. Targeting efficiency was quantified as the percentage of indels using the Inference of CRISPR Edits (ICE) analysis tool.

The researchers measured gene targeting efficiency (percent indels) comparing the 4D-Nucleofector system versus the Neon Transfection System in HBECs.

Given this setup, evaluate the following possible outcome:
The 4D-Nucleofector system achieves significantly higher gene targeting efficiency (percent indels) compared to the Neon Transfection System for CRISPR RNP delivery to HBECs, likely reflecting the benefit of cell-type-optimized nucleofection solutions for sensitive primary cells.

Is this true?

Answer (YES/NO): NO